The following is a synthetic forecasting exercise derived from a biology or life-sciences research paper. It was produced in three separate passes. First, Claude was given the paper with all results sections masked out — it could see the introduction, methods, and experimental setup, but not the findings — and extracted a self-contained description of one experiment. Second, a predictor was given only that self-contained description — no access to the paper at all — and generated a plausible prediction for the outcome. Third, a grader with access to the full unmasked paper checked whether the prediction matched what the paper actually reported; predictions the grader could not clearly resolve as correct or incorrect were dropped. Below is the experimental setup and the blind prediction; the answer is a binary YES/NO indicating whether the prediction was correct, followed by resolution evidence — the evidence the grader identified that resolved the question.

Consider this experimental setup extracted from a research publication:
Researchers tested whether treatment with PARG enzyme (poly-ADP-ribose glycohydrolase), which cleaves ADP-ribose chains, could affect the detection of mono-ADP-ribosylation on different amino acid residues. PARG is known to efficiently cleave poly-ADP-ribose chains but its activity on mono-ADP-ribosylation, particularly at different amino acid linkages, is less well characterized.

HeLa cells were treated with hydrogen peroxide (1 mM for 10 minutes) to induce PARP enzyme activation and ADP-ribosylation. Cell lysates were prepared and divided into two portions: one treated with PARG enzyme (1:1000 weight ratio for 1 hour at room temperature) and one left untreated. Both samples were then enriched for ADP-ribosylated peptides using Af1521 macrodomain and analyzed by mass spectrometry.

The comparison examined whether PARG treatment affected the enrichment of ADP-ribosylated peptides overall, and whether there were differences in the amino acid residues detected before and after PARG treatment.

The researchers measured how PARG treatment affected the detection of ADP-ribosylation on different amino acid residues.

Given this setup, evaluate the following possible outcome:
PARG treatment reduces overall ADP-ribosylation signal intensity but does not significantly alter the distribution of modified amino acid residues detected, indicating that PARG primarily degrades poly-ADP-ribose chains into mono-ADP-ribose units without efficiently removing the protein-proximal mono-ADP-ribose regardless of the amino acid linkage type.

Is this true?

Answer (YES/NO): NO